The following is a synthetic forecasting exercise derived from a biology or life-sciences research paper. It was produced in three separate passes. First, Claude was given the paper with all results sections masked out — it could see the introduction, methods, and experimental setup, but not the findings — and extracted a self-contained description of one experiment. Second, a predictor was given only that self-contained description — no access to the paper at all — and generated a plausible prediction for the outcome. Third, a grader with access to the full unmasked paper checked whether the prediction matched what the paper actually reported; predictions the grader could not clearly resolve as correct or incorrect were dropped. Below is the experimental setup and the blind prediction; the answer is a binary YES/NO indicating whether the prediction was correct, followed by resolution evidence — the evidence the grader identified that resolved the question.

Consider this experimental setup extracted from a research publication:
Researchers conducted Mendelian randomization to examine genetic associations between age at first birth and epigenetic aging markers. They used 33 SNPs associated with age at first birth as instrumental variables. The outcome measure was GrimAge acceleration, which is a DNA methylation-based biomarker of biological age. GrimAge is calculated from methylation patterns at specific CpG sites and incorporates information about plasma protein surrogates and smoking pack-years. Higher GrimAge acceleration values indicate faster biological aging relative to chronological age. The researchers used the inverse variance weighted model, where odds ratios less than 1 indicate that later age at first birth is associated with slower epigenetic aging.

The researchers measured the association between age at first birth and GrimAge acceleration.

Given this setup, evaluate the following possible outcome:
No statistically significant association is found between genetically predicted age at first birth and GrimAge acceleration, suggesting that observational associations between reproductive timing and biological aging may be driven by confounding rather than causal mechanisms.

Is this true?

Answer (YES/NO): NO